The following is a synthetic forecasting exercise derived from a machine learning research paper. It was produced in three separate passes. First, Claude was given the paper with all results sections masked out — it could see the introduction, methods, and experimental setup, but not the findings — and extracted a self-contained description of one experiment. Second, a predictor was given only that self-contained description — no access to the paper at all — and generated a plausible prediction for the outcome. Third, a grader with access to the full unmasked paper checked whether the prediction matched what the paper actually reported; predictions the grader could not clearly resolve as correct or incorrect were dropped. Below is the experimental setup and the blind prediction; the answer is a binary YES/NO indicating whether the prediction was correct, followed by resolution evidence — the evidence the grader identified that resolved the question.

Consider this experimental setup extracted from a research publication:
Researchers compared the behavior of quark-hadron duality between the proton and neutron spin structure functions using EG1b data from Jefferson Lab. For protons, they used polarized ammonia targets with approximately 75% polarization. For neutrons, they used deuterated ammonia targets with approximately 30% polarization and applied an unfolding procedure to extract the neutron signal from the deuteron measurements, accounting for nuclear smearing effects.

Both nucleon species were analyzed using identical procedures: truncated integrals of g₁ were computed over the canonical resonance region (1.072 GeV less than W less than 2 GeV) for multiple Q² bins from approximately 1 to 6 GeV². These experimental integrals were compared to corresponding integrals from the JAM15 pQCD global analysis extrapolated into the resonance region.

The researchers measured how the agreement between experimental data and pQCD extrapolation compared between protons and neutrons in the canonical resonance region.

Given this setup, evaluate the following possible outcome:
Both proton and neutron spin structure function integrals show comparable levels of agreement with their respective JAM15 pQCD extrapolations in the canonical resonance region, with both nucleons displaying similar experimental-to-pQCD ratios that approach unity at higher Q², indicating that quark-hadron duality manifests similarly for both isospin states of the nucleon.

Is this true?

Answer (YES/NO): NO